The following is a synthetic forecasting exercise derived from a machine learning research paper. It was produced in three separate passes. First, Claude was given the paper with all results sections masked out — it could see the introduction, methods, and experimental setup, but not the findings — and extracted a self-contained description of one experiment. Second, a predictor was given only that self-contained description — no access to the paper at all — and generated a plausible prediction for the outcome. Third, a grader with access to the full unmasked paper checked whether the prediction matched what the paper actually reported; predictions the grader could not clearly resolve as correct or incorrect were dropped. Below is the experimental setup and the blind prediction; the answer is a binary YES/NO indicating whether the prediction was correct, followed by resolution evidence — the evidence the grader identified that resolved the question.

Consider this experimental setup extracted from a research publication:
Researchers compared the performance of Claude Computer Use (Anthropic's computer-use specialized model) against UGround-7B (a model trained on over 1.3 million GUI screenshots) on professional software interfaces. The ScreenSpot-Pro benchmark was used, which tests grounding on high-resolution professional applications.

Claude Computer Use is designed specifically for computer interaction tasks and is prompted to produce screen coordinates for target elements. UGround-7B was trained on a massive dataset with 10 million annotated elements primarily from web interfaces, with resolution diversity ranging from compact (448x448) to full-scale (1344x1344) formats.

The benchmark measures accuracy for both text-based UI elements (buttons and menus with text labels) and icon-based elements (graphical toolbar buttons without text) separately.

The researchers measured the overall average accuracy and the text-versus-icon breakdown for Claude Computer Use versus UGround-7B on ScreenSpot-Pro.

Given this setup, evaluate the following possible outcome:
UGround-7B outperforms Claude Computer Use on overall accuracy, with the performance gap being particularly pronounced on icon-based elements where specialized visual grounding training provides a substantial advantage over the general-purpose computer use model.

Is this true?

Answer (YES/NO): NO